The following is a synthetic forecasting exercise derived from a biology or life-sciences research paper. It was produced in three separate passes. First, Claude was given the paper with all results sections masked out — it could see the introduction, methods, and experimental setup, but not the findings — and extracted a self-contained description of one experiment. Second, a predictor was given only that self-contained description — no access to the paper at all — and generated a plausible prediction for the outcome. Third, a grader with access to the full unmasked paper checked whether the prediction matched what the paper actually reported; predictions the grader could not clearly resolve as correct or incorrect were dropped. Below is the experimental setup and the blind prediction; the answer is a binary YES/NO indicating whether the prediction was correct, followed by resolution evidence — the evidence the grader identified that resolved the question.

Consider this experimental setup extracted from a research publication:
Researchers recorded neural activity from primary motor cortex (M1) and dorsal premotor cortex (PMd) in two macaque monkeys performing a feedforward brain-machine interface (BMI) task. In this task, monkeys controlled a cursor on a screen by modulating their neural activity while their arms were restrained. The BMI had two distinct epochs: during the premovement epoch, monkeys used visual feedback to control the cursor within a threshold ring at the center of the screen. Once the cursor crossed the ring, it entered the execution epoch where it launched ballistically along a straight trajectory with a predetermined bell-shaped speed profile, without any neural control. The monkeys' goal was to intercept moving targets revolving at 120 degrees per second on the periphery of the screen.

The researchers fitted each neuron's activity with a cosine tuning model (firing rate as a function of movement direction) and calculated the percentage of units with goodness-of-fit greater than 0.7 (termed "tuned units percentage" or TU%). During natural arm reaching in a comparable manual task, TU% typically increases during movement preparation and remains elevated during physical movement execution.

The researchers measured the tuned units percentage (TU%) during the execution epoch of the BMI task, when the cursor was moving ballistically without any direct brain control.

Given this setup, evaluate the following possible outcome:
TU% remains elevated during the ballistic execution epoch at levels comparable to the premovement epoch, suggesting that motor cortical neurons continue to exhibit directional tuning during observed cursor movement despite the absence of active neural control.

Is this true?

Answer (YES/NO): YES